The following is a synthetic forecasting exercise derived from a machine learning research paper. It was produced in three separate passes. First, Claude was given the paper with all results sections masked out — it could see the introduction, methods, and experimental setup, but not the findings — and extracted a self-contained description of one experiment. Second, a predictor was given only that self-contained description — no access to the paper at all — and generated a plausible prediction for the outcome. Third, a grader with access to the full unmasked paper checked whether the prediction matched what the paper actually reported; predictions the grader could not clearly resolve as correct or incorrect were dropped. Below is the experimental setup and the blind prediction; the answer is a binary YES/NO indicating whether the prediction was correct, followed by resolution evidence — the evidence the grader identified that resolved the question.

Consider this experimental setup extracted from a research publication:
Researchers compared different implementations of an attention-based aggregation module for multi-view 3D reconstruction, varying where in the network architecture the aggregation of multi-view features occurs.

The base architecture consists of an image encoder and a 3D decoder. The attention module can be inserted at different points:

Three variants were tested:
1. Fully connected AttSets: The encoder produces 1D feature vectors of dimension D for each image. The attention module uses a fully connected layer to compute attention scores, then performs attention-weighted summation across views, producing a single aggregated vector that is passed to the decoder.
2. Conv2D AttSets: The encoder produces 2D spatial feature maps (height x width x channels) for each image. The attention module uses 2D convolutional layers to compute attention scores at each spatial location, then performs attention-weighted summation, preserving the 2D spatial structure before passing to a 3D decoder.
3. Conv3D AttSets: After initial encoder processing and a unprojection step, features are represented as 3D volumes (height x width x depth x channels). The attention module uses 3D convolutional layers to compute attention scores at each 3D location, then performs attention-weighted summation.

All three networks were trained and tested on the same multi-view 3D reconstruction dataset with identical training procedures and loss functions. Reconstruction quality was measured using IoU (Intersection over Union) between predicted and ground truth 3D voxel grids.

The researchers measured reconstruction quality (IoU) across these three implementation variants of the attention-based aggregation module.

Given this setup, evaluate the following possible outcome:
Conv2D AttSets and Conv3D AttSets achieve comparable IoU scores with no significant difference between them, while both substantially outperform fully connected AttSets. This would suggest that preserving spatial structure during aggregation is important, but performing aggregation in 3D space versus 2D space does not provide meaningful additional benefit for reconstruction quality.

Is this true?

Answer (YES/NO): NO